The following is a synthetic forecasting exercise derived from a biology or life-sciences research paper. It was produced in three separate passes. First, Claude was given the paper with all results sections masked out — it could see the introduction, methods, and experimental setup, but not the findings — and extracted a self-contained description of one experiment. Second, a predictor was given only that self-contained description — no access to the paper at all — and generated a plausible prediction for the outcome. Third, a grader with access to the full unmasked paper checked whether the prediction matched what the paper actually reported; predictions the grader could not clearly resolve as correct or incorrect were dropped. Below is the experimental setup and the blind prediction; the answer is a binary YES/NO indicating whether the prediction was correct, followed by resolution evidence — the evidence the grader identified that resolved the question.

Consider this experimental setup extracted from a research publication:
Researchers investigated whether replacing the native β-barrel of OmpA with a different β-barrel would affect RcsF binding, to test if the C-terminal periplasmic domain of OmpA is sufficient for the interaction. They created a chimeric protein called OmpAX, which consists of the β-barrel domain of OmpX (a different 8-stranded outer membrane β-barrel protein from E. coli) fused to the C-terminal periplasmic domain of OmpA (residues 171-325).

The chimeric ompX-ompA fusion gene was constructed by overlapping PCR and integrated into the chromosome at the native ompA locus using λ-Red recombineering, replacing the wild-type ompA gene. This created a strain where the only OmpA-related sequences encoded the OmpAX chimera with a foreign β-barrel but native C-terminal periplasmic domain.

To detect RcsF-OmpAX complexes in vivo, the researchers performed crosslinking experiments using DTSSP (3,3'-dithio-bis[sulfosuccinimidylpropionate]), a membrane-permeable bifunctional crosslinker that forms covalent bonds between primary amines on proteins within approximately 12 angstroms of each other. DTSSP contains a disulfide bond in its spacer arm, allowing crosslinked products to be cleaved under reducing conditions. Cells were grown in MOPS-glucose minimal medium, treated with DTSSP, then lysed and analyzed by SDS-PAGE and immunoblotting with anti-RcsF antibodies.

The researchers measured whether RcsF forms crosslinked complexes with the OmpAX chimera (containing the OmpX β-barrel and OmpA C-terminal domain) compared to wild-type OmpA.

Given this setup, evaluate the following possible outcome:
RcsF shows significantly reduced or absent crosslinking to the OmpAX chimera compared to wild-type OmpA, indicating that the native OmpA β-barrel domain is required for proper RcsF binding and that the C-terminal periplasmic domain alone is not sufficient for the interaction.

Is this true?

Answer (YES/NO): NO